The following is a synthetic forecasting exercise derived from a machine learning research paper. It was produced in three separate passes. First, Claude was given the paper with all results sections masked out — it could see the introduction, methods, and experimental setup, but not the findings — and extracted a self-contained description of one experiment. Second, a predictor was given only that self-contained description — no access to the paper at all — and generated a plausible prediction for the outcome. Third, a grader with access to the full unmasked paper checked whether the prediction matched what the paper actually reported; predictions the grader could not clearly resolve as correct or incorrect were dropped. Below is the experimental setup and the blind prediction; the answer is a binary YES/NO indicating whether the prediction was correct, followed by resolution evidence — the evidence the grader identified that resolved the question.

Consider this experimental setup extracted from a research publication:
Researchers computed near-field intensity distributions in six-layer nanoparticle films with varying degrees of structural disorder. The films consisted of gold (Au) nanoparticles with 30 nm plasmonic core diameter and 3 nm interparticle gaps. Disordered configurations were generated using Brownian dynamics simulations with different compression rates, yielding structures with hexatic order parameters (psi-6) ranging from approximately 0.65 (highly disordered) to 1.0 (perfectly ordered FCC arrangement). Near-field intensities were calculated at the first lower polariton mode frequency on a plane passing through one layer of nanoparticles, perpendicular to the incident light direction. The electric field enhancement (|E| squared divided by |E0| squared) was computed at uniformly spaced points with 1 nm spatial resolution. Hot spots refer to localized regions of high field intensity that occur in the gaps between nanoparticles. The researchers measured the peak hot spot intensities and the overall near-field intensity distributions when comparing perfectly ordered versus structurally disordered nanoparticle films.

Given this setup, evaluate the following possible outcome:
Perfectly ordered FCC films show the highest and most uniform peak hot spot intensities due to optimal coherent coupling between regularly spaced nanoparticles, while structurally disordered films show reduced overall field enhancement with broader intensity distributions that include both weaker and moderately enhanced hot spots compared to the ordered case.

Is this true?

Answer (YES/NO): NO